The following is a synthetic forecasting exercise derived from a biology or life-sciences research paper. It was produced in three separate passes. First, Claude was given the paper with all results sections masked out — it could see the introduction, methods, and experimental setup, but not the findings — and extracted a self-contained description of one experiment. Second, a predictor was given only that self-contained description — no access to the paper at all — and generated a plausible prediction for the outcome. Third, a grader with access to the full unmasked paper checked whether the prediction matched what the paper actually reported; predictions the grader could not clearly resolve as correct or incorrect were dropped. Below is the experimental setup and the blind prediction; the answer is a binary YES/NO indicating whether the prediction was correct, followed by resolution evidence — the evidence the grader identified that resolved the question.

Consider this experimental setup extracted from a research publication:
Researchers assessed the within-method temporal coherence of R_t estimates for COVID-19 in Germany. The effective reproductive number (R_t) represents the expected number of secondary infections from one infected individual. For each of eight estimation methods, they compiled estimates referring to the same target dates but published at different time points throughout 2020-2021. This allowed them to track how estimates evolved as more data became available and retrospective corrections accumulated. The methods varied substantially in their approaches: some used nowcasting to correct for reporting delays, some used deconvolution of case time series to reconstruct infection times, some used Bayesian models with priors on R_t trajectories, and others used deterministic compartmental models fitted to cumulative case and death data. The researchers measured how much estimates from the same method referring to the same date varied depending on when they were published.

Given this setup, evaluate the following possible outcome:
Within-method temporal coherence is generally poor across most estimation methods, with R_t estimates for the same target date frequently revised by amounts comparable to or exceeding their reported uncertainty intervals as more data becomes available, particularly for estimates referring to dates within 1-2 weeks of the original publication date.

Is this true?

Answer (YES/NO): YES